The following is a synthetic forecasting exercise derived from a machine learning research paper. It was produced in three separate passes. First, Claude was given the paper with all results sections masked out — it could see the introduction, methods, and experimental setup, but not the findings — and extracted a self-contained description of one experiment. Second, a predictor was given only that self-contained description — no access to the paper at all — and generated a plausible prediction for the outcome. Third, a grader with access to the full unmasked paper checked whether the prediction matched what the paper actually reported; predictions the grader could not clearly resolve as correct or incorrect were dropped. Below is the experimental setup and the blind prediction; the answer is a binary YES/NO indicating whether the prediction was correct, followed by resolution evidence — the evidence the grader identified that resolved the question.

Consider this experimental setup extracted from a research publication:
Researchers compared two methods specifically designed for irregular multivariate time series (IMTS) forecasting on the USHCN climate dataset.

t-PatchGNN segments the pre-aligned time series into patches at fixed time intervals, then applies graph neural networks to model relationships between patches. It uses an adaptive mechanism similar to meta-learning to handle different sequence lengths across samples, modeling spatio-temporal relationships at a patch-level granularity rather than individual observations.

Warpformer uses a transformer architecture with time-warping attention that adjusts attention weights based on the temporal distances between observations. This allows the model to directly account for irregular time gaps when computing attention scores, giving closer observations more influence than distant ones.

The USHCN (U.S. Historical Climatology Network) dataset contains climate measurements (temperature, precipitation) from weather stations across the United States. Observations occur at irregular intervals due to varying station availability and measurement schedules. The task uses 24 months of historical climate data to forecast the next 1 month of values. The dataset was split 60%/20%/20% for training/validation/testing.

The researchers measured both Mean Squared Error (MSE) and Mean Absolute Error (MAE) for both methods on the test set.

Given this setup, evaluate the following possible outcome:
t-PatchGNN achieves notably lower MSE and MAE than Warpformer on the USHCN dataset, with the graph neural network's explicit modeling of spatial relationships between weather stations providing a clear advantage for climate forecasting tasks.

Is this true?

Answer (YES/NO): NO